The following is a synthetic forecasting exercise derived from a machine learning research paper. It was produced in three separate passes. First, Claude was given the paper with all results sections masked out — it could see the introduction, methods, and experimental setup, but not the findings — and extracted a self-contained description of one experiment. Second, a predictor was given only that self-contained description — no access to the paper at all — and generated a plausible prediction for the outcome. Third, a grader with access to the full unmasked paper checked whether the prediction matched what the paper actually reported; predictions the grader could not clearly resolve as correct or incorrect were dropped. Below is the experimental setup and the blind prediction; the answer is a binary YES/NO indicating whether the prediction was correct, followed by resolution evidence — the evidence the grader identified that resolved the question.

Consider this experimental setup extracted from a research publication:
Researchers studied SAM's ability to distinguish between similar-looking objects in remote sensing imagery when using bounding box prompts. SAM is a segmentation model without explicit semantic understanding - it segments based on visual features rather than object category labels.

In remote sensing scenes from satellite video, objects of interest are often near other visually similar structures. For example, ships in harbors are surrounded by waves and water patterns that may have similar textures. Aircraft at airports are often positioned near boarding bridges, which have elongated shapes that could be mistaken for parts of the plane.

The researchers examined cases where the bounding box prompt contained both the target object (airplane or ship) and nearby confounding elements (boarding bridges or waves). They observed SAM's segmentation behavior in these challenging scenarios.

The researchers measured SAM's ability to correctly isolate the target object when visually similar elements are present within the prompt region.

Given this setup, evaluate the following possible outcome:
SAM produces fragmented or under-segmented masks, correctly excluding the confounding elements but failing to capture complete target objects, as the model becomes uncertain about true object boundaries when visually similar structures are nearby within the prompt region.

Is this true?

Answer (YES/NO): NO